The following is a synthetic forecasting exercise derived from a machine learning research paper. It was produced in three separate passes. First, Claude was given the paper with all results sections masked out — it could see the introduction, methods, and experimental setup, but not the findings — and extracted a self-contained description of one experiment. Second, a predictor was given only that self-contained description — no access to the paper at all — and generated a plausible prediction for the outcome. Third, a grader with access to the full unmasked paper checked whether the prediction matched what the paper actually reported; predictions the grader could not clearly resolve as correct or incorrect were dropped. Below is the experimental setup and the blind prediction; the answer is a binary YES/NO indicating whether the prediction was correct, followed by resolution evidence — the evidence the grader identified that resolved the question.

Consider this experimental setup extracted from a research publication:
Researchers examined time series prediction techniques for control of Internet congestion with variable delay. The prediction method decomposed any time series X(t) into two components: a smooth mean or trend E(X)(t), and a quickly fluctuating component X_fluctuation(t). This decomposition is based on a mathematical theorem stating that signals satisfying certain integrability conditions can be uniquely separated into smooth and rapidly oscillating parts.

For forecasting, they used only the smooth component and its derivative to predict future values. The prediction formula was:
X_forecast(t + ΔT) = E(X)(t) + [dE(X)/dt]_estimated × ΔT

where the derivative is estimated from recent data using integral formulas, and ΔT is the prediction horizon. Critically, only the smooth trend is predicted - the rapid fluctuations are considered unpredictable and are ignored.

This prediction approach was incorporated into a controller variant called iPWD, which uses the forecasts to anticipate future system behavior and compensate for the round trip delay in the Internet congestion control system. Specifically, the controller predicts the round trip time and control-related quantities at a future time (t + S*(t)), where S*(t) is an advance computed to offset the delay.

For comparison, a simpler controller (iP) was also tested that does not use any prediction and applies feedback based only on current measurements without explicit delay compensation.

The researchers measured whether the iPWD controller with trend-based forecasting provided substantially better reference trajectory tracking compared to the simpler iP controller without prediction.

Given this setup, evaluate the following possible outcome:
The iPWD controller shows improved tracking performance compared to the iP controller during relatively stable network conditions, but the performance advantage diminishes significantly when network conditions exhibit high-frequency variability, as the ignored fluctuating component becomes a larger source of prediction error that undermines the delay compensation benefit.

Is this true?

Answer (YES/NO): NO